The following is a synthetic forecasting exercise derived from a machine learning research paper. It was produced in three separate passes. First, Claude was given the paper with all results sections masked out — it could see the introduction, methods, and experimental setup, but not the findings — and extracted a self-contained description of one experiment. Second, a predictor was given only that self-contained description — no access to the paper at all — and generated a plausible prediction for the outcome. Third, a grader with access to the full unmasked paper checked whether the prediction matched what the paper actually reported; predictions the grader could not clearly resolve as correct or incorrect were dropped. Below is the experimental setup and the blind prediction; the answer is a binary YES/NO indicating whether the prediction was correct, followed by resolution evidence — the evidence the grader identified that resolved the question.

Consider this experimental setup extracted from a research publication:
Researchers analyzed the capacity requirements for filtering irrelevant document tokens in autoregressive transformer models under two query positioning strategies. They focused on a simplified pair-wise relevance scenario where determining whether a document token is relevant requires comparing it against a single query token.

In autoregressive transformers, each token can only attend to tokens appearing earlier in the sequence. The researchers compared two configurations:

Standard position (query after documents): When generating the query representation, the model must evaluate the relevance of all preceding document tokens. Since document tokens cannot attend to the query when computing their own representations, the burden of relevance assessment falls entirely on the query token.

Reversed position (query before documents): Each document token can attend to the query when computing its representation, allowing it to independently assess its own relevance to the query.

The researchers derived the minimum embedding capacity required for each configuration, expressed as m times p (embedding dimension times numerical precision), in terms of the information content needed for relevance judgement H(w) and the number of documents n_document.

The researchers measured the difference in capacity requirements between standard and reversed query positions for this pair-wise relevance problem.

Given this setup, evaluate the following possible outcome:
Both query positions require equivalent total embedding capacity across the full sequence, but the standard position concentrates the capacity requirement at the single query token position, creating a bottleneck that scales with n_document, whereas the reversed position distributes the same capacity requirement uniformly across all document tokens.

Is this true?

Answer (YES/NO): NO